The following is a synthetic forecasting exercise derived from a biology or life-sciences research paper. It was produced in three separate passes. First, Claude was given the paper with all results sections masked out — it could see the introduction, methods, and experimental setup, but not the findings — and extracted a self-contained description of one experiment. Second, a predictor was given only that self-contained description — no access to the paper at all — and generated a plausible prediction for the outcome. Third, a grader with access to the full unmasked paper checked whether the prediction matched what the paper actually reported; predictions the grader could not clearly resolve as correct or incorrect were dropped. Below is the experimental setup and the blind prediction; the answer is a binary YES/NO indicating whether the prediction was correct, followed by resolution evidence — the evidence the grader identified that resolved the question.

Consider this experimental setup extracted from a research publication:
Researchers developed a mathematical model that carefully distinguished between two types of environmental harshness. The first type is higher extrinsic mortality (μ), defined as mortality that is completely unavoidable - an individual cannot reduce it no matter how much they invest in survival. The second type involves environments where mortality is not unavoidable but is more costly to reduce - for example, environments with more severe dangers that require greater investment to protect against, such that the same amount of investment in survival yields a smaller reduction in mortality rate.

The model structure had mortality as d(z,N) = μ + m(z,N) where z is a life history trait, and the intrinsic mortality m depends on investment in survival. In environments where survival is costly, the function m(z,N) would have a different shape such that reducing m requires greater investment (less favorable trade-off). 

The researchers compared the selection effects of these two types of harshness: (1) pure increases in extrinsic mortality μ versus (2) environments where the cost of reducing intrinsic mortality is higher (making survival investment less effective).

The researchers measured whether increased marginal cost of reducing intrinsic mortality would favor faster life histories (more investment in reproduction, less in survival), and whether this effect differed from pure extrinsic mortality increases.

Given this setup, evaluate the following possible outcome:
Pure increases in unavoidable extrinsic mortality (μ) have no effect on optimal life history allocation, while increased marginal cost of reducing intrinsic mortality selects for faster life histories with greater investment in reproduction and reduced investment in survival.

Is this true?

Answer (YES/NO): NO